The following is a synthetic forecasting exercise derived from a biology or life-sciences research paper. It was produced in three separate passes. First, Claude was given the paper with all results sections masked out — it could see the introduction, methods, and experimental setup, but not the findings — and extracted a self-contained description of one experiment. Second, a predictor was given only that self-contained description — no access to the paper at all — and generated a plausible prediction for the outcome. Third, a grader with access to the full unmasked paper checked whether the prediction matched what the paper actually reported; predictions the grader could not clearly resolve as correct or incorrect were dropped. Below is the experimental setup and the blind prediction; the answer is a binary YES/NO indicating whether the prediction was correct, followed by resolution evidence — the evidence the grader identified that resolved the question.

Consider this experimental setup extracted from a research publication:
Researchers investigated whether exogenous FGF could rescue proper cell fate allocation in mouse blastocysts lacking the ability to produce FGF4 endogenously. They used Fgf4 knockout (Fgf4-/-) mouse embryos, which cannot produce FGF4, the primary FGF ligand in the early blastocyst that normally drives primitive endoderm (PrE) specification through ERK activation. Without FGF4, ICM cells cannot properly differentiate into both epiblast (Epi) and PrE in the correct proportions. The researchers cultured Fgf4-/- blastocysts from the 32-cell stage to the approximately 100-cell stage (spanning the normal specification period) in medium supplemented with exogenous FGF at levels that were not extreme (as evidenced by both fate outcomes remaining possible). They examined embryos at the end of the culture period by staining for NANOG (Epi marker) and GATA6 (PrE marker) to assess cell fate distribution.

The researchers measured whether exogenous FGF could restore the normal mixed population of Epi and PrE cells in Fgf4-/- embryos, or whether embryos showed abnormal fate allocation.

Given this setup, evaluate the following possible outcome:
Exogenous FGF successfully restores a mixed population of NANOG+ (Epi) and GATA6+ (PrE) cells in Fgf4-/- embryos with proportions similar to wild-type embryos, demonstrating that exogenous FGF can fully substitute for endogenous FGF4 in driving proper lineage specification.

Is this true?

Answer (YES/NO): NO